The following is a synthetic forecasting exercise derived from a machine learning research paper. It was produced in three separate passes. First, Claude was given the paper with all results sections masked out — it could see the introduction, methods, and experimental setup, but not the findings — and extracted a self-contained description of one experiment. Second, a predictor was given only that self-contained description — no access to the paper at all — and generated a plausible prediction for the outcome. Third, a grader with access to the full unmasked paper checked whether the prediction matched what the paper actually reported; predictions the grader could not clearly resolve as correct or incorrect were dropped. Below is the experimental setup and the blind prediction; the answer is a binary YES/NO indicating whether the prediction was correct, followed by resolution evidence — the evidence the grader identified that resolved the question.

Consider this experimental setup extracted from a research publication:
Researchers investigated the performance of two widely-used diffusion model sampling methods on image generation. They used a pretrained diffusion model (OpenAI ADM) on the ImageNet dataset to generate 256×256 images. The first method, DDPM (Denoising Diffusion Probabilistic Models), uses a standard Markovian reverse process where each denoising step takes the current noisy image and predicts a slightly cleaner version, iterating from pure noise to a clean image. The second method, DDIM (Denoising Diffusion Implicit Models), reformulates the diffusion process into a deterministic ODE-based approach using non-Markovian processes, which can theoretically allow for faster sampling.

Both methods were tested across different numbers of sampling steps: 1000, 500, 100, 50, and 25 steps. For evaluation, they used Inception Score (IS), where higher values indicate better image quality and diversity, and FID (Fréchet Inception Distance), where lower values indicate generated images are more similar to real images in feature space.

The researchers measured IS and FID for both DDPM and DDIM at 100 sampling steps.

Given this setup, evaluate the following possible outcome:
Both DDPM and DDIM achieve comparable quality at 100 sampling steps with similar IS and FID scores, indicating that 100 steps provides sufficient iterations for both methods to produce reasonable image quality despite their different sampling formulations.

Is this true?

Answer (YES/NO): NO